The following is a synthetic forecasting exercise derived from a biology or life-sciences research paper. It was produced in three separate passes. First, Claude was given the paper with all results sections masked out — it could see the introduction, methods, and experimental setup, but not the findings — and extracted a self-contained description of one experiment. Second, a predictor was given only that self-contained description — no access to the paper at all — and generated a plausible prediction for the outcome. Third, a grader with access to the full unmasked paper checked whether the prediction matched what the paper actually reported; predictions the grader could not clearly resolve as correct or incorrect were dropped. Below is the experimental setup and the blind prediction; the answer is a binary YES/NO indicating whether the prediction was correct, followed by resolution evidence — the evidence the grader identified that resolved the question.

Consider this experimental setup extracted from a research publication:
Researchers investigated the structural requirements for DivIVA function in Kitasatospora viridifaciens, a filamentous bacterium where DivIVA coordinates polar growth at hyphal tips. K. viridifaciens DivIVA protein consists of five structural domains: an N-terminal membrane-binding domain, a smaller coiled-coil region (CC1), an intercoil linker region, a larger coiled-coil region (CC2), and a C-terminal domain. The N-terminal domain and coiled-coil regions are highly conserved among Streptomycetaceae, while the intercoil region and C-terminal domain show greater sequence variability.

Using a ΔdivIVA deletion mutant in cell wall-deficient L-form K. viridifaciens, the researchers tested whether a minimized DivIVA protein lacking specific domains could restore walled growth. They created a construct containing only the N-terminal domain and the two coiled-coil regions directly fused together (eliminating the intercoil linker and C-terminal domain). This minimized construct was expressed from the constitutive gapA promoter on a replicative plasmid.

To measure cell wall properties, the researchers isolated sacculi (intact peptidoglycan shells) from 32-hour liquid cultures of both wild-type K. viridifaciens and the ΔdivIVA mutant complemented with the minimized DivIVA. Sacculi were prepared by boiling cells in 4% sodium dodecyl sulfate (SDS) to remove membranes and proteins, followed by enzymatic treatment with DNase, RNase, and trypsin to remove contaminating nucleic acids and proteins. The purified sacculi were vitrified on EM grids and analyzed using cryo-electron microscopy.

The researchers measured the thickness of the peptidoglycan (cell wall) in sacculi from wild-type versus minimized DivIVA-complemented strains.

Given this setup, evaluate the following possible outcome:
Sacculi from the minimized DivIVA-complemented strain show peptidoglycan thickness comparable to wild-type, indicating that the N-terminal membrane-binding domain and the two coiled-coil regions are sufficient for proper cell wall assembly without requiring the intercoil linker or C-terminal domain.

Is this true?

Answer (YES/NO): NO